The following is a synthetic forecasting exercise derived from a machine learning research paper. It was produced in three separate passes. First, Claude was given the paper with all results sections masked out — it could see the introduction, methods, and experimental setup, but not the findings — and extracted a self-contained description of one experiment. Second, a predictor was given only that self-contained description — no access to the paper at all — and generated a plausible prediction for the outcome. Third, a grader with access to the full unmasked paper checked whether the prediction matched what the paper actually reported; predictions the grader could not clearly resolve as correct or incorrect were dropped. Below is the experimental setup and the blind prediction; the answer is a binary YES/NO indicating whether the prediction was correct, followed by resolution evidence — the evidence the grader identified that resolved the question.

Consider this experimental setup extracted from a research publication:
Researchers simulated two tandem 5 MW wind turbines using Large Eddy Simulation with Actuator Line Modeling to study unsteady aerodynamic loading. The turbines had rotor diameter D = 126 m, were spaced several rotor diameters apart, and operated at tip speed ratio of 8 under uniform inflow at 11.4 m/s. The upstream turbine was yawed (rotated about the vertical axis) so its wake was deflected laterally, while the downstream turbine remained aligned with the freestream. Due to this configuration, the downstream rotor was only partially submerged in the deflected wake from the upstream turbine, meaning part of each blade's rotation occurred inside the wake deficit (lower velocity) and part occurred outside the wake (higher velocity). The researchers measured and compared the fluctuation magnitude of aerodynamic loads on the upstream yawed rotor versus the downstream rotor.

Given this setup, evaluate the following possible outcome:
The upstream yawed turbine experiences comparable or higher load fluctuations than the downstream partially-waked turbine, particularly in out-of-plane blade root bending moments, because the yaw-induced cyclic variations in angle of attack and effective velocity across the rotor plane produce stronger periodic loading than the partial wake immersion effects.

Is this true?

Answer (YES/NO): NO